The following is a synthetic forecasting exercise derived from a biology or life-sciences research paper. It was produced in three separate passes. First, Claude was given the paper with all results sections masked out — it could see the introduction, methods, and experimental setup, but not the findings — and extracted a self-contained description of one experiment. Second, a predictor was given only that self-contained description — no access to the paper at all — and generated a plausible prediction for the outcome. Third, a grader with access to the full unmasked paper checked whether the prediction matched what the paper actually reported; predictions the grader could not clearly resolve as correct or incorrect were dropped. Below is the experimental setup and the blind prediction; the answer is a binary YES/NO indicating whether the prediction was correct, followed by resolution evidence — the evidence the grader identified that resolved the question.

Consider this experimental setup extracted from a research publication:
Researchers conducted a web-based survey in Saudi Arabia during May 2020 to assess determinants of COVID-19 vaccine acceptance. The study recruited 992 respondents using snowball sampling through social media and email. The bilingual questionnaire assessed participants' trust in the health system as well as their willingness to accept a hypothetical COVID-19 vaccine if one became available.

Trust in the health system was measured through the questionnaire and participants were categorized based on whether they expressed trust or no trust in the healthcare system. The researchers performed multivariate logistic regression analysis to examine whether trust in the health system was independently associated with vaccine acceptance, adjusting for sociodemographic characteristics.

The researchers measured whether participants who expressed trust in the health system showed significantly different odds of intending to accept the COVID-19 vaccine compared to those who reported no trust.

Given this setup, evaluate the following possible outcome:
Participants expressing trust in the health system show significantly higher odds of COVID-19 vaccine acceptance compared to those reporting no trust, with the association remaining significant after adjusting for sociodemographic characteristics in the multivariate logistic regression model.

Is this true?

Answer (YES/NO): YES